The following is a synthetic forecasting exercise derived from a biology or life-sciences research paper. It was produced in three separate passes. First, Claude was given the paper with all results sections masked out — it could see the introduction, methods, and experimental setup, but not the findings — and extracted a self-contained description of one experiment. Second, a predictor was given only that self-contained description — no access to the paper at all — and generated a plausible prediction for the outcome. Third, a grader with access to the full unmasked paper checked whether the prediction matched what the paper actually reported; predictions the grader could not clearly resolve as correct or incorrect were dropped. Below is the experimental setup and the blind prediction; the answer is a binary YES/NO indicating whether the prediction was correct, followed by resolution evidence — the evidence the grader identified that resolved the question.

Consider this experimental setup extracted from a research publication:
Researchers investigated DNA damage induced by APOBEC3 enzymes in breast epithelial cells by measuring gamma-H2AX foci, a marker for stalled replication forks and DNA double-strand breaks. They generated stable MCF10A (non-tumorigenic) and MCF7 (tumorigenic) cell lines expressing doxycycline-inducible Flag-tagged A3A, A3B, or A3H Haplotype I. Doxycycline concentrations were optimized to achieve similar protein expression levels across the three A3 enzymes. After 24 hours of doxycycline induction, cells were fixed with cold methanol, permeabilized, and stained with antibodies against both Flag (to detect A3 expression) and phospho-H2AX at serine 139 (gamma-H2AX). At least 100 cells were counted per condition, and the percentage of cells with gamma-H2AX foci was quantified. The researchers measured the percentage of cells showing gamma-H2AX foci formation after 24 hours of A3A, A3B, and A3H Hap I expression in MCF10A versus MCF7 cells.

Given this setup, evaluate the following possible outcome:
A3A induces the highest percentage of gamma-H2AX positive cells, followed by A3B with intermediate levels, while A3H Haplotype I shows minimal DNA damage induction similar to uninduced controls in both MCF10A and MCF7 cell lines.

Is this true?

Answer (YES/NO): NO